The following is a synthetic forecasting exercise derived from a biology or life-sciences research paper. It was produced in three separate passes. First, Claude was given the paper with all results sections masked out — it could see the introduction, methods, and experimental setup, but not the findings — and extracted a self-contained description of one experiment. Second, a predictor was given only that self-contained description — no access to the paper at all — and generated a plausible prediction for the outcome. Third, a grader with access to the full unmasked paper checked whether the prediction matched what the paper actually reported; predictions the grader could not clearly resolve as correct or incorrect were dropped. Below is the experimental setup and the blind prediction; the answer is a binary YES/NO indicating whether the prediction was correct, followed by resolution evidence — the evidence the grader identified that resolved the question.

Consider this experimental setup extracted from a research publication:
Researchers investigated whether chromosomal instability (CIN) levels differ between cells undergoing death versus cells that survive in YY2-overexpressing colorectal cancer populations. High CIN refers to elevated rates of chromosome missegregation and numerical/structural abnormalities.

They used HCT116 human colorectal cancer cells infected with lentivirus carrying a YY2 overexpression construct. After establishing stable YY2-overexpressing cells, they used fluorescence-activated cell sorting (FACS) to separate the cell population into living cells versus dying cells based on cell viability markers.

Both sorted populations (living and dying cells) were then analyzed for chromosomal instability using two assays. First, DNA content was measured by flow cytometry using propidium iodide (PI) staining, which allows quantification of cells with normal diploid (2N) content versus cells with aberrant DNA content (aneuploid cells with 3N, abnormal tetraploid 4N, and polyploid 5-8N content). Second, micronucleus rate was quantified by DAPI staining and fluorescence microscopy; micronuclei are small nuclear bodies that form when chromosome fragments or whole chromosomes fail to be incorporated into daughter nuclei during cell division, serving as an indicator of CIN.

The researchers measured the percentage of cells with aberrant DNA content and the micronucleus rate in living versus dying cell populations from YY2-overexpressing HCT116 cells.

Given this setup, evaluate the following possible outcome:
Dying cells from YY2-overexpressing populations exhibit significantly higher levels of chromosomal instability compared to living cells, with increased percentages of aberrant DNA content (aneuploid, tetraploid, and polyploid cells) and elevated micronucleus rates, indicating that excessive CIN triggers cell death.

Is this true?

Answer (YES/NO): YES